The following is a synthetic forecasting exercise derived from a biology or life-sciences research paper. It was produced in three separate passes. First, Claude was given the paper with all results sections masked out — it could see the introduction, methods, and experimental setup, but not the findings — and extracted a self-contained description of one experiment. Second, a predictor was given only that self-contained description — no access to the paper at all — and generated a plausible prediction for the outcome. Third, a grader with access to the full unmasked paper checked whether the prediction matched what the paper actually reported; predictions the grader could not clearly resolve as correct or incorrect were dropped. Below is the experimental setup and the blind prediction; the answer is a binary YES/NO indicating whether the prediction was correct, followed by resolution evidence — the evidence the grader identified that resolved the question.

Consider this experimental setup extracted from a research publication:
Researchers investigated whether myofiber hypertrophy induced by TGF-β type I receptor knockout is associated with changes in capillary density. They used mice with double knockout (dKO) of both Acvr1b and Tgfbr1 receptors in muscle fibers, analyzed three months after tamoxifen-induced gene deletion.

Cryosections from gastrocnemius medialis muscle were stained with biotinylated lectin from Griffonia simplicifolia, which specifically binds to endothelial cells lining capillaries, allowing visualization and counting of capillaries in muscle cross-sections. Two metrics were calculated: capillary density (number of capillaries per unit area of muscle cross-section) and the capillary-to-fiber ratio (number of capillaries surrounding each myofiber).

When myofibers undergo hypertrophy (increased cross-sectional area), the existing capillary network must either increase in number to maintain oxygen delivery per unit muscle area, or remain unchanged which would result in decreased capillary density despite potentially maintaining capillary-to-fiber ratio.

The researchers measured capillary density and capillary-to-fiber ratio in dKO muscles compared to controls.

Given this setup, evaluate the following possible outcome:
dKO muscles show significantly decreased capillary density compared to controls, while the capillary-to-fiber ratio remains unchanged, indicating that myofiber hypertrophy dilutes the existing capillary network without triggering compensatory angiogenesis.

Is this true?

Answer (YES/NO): NO